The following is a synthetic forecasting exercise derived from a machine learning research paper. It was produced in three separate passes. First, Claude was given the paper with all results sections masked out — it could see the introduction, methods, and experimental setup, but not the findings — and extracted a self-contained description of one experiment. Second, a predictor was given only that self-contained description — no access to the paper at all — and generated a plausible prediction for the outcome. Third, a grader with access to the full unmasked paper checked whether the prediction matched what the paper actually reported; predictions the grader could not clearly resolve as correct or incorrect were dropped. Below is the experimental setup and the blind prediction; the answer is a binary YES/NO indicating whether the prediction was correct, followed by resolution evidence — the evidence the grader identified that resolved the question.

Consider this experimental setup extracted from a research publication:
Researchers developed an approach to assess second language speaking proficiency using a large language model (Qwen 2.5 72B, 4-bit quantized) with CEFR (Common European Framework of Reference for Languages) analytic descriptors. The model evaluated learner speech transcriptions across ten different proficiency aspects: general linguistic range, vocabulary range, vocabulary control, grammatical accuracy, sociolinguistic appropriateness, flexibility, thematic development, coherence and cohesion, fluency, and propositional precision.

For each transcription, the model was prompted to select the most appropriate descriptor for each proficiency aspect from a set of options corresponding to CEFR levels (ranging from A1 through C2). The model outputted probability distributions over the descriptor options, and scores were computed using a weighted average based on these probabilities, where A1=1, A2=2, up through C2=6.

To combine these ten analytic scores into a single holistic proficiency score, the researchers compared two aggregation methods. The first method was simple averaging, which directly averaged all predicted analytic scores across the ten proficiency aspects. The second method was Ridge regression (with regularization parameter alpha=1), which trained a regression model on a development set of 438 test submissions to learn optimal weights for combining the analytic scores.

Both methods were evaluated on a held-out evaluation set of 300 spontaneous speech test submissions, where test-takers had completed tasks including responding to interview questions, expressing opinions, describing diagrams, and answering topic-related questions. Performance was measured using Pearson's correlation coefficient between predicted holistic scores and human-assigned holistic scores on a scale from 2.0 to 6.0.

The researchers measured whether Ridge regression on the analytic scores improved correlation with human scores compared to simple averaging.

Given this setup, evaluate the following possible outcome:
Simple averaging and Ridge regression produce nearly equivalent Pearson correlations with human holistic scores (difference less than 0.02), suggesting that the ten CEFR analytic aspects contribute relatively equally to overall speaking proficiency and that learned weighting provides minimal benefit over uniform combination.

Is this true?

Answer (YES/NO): NO